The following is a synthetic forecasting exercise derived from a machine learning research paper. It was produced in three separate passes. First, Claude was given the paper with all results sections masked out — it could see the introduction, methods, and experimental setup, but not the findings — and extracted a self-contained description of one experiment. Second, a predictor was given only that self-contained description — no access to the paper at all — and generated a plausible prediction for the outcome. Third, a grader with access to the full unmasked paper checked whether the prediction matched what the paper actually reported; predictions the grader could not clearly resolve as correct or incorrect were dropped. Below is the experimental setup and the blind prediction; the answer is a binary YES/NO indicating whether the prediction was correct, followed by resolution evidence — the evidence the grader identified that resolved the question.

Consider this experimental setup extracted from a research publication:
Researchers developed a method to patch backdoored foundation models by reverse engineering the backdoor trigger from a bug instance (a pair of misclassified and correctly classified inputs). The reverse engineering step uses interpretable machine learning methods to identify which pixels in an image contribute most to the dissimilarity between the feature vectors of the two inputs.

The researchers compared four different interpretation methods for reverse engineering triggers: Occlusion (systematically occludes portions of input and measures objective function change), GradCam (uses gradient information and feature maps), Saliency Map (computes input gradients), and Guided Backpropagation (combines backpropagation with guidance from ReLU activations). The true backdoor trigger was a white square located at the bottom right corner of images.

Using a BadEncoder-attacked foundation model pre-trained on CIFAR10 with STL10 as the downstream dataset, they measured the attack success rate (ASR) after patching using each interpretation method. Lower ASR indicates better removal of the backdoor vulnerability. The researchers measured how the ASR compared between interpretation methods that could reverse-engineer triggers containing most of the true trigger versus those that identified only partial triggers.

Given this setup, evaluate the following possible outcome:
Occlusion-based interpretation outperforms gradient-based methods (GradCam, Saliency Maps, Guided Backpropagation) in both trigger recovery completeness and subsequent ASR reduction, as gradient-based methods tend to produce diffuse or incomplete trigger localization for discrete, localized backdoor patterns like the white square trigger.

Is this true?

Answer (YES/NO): NO